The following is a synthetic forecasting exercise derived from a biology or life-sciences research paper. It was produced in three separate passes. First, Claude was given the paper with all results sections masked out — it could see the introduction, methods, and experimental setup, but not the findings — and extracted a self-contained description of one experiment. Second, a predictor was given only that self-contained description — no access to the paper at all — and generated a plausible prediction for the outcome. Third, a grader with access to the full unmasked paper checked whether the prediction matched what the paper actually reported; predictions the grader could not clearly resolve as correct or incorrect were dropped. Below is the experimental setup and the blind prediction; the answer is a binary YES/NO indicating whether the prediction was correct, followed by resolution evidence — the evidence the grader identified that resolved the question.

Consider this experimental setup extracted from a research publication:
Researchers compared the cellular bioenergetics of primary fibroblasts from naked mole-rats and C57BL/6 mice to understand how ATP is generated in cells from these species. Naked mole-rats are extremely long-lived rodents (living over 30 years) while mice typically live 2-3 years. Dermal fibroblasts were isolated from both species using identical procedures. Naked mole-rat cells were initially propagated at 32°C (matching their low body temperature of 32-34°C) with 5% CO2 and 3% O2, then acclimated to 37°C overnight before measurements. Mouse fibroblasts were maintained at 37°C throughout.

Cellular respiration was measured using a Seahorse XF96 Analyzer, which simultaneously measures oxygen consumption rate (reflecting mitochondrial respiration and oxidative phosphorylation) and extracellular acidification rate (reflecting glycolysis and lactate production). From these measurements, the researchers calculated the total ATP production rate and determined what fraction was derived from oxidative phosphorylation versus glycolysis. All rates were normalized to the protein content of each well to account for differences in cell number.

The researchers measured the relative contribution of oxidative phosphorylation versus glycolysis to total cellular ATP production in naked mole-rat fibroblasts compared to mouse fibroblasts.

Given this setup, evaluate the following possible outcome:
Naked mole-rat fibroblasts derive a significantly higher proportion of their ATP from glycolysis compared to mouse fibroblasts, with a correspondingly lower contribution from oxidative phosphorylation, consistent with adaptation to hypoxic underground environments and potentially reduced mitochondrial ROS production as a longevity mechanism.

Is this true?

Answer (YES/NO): YES